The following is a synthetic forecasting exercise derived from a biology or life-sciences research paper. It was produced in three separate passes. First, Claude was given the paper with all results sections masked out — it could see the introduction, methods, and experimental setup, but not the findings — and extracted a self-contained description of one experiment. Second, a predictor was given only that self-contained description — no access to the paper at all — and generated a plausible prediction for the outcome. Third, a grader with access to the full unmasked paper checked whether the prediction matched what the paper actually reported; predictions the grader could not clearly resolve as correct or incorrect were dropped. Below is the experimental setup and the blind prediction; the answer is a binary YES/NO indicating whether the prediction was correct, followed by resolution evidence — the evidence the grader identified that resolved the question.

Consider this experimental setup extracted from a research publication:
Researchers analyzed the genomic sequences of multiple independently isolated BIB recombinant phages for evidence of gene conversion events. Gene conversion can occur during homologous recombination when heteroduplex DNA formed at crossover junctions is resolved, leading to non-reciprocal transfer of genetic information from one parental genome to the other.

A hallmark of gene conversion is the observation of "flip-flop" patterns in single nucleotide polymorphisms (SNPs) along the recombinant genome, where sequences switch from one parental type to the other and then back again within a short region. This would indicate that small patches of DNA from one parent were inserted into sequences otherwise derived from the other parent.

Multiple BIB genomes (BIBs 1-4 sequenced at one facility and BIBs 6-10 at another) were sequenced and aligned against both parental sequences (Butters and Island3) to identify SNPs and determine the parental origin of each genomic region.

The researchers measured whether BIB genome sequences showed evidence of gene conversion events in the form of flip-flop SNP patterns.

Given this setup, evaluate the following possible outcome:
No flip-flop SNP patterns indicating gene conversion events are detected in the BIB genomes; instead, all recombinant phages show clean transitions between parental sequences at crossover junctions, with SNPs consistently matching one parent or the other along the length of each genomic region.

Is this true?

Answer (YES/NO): NO